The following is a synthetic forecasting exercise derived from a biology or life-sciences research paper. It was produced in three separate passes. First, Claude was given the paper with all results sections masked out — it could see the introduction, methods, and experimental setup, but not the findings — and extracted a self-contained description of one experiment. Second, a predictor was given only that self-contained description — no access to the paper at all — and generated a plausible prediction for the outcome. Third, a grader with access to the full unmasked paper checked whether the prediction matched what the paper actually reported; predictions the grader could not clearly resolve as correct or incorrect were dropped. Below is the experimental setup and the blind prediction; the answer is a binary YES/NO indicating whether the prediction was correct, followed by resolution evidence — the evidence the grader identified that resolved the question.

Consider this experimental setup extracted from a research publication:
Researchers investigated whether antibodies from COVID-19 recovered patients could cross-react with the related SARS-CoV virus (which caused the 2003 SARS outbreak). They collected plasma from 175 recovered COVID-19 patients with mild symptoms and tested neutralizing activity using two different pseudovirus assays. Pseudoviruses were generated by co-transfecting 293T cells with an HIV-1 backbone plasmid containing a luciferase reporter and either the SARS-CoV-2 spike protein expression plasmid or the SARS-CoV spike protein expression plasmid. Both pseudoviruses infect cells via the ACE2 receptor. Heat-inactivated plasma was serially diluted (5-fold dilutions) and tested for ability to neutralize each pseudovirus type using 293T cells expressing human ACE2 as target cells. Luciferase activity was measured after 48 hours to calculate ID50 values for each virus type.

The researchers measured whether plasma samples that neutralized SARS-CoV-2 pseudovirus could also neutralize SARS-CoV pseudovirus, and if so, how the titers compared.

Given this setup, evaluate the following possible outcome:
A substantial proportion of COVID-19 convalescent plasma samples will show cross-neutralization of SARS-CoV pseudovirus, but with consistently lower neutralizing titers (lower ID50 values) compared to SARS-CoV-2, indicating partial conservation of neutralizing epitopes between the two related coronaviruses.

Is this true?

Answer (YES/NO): NO